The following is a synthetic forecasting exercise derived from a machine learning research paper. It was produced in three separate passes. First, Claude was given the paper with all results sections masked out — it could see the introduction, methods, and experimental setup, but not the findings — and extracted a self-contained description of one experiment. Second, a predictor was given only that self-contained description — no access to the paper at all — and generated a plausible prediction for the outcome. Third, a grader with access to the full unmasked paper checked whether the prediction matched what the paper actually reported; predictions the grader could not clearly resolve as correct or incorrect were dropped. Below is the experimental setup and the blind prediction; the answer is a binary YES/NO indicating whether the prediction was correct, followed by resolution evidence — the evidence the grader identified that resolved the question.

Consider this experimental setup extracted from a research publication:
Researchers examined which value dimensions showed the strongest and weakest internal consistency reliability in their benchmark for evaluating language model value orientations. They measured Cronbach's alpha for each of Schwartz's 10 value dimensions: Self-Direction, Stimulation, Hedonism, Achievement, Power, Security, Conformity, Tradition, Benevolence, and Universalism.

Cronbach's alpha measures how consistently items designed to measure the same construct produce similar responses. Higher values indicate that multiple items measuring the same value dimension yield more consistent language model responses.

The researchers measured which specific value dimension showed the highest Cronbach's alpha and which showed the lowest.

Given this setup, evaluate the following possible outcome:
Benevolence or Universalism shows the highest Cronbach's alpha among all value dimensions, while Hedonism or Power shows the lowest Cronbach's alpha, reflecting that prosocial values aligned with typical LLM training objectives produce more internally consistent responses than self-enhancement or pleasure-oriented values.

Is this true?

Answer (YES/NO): NO